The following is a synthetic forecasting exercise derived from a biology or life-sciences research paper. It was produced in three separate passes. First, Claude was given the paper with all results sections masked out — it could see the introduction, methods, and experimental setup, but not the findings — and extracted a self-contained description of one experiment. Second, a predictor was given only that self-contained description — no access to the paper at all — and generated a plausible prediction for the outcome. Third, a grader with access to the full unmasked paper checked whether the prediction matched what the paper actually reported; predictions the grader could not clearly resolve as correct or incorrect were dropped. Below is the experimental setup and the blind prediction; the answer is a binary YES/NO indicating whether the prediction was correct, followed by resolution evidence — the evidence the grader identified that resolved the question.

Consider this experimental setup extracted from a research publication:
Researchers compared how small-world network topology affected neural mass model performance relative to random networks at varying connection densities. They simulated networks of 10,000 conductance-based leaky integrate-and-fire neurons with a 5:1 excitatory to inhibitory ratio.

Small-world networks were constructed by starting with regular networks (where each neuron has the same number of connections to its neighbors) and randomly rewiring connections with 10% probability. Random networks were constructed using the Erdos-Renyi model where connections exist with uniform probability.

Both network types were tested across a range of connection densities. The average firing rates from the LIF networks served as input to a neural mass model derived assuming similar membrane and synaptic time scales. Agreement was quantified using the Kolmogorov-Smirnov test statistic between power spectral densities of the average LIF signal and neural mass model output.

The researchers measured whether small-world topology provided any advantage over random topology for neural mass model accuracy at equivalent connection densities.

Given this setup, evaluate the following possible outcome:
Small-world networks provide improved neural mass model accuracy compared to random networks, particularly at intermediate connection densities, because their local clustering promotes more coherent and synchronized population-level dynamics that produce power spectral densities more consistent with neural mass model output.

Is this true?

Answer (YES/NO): NO